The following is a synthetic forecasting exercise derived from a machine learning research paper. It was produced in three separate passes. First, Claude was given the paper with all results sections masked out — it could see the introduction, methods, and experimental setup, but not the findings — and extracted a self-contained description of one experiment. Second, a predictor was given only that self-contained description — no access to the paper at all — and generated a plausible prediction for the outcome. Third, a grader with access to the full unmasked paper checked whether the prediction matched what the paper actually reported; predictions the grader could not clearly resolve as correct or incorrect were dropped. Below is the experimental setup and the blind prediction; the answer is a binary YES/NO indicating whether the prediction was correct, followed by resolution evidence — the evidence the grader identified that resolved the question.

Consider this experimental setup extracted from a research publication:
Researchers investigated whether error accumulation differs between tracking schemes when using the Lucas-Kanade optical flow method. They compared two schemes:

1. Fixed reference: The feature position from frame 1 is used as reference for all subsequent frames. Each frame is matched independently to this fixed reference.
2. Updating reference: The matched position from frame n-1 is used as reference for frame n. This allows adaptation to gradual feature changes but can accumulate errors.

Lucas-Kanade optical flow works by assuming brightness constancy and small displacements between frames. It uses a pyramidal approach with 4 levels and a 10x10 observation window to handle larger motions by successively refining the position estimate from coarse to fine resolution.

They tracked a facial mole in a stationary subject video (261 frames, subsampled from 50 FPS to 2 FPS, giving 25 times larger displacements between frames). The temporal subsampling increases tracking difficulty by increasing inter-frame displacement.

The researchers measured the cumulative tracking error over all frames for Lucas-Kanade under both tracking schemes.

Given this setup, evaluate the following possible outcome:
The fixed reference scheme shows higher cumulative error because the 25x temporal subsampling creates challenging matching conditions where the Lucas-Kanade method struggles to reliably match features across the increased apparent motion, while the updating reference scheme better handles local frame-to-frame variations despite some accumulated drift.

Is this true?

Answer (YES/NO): NO